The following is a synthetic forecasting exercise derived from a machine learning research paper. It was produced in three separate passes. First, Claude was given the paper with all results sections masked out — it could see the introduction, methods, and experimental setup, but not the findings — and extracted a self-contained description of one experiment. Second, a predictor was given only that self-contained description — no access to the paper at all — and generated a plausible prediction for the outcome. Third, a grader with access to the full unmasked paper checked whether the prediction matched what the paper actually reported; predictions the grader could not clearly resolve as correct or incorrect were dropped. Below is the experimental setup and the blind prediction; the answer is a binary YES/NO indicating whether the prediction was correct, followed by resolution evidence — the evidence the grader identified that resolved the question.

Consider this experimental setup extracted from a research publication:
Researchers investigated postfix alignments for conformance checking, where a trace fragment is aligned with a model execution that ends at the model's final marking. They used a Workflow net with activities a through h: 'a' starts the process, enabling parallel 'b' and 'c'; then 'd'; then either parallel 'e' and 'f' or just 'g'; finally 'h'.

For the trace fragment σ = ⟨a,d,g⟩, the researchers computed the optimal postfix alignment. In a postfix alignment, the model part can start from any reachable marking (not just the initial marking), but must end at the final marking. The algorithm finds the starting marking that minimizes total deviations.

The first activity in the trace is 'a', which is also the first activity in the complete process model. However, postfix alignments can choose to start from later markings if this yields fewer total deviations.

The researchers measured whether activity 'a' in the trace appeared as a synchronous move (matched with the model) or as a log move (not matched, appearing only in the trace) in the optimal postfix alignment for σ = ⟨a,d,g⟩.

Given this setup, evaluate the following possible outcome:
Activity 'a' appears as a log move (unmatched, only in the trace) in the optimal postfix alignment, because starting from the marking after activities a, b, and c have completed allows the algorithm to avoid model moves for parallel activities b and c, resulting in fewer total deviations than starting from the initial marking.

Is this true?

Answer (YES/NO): YES